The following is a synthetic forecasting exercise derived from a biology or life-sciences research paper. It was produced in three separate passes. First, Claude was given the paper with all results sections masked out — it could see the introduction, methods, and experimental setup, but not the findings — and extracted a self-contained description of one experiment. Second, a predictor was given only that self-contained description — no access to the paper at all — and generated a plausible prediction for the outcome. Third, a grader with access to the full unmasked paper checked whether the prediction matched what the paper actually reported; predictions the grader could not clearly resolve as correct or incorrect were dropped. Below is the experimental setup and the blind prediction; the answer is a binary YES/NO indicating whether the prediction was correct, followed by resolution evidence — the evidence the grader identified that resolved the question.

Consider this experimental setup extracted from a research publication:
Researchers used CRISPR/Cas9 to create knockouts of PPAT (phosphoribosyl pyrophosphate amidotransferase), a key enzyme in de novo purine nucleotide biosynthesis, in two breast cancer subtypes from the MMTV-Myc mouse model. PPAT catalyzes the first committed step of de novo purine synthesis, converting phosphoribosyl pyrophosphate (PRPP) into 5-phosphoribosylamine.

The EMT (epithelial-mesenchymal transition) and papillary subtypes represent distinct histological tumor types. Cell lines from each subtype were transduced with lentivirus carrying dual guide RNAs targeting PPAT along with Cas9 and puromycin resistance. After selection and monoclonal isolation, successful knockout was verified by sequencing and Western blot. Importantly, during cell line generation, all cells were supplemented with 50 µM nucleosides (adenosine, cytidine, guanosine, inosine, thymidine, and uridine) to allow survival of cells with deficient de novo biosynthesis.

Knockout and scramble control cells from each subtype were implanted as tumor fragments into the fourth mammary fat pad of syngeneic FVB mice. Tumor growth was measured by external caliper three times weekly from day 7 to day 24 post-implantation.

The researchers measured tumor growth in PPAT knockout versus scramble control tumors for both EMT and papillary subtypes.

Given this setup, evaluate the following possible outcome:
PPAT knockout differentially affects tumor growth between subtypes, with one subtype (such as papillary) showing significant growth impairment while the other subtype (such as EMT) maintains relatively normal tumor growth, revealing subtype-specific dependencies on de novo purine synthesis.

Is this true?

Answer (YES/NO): YES